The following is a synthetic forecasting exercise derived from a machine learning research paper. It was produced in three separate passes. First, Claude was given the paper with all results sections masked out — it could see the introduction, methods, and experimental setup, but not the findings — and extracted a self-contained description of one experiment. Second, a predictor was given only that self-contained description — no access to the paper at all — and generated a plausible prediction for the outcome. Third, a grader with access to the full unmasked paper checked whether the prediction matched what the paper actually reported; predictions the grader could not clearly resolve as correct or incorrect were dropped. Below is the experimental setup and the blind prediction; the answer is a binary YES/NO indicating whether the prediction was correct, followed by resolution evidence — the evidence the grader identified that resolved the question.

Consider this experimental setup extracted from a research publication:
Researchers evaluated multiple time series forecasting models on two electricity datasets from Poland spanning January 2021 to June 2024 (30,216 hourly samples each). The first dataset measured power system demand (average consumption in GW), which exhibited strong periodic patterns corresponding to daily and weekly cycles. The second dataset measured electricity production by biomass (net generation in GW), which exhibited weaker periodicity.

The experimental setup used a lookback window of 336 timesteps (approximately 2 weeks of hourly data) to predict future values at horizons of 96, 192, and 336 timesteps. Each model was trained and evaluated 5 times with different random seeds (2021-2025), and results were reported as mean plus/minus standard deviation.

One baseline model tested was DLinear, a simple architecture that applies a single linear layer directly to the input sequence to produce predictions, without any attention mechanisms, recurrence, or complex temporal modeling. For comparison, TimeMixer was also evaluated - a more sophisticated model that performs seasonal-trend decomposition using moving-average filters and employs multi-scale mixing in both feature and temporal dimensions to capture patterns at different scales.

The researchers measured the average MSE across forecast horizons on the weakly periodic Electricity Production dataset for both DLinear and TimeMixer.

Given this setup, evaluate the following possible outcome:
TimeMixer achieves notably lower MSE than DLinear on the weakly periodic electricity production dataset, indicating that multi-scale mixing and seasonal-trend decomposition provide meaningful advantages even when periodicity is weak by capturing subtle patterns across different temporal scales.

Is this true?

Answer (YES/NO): NO